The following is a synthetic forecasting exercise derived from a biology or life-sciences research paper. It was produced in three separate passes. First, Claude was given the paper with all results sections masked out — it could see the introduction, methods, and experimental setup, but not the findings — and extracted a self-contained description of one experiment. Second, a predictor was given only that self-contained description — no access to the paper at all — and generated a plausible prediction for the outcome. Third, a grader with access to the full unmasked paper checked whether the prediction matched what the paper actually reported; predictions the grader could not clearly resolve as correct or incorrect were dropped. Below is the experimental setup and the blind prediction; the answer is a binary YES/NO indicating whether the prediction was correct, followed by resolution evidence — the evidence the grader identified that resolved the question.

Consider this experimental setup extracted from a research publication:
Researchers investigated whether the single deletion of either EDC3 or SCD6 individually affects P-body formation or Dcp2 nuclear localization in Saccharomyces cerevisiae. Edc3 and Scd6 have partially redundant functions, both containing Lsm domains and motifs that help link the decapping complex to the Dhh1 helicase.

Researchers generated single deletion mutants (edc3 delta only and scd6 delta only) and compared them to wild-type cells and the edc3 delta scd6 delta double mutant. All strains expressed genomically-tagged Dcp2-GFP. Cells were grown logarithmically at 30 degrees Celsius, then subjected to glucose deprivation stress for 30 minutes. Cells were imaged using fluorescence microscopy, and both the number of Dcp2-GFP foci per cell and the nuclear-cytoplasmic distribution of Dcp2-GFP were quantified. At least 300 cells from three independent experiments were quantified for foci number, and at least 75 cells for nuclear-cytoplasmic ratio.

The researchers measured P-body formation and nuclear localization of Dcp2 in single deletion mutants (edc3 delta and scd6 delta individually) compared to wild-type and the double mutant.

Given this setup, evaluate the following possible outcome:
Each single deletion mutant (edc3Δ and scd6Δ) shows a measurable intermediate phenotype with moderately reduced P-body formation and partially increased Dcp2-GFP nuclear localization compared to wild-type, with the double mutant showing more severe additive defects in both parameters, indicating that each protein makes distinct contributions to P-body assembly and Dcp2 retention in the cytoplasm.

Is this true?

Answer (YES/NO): YES